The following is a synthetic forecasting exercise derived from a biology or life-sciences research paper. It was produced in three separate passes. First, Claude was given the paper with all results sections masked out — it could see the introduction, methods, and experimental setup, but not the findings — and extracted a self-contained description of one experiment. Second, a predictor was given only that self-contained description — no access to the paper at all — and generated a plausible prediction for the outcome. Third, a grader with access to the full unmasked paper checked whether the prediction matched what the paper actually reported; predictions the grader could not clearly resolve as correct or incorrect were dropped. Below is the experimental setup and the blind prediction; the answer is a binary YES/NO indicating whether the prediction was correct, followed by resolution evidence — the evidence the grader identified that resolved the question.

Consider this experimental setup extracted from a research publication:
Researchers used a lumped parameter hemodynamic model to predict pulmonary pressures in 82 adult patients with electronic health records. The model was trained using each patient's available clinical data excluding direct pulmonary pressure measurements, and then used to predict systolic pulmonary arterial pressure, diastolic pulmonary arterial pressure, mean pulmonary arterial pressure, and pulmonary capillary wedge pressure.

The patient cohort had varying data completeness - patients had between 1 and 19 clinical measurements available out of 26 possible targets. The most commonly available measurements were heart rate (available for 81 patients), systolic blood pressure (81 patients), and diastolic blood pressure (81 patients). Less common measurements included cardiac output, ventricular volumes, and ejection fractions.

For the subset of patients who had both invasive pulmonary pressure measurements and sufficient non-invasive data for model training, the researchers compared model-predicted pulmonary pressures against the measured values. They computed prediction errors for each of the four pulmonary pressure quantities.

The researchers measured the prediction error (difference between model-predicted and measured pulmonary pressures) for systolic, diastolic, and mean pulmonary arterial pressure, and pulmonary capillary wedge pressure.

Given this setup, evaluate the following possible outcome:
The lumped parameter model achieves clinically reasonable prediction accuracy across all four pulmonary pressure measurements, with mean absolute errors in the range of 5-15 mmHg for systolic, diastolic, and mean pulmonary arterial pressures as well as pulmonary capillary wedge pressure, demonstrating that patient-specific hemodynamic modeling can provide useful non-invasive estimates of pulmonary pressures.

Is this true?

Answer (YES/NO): NO